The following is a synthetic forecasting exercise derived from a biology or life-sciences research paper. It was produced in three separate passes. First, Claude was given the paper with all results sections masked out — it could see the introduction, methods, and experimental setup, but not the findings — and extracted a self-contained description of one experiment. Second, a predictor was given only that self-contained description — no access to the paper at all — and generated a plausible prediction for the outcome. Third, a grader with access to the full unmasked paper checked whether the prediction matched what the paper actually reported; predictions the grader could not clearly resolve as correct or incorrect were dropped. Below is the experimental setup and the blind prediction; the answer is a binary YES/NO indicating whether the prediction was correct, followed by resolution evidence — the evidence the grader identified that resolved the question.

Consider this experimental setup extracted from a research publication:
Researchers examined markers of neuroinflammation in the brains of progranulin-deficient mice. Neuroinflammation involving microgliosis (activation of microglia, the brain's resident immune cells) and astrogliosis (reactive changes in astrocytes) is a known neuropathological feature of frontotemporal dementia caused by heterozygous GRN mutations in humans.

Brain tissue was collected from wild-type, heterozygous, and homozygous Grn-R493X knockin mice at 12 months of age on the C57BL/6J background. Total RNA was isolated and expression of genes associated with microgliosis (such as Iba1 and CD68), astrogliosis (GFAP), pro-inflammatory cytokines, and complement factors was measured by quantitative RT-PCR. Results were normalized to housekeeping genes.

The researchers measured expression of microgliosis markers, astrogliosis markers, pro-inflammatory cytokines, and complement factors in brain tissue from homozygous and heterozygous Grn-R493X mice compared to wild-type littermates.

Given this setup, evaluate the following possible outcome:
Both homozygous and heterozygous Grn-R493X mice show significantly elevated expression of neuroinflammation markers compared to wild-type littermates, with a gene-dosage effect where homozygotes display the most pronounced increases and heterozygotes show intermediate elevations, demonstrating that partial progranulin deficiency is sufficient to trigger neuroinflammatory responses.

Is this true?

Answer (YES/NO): NO